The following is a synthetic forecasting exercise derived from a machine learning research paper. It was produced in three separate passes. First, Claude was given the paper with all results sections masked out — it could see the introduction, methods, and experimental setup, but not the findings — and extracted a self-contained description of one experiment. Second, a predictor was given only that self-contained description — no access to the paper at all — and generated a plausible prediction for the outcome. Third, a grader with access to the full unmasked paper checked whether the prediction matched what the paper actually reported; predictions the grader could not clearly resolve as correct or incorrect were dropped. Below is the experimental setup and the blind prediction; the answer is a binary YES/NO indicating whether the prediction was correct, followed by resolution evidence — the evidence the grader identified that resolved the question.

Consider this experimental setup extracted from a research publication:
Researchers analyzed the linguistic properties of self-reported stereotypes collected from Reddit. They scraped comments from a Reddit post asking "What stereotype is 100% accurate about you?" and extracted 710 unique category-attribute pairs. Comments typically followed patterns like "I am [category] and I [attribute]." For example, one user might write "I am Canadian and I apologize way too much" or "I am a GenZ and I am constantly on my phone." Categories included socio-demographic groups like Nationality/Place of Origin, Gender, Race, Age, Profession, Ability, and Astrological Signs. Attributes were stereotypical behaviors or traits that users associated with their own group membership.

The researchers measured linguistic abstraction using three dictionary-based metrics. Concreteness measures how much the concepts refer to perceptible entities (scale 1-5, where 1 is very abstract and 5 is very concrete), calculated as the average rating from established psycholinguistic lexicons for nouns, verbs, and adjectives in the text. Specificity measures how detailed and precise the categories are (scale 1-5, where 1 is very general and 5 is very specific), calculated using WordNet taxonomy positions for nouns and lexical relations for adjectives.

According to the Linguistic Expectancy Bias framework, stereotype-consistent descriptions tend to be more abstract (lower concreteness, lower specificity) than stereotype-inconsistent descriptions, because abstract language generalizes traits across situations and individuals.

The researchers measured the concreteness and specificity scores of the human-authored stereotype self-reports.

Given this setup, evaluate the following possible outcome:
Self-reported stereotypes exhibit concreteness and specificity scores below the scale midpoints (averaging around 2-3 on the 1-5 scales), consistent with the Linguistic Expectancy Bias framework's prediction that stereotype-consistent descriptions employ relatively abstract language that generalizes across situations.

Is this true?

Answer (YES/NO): NO